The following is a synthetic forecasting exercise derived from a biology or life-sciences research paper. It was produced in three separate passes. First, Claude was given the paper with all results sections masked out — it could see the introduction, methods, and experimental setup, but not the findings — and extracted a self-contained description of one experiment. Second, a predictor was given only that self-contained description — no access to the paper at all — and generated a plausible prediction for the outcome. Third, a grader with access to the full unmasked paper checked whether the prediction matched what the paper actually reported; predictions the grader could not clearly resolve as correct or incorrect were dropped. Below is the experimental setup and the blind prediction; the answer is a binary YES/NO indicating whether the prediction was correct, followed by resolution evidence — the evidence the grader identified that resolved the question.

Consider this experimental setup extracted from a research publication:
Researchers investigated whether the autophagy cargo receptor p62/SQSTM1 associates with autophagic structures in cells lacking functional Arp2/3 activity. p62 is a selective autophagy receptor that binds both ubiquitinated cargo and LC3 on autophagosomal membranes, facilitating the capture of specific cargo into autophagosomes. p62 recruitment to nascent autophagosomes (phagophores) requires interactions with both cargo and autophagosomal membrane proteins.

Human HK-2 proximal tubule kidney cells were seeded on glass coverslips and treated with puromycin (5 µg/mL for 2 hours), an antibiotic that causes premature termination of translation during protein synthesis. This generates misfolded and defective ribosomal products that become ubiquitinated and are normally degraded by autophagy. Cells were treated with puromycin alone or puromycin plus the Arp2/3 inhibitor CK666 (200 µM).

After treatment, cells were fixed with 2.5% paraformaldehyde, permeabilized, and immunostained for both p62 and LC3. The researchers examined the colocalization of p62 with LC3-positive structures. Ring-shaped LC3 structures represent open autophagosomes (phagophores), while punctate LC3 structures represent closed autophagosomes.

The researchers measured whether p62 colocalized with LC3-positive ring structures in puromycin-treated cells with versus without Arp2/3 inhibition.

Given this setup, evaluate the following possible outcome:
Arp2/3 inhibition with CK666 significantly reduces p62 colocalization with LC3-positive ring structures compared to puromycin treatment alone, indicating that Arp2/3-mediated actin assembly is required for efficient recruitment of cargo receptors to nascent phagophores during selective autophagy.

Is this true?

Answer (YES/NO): NO